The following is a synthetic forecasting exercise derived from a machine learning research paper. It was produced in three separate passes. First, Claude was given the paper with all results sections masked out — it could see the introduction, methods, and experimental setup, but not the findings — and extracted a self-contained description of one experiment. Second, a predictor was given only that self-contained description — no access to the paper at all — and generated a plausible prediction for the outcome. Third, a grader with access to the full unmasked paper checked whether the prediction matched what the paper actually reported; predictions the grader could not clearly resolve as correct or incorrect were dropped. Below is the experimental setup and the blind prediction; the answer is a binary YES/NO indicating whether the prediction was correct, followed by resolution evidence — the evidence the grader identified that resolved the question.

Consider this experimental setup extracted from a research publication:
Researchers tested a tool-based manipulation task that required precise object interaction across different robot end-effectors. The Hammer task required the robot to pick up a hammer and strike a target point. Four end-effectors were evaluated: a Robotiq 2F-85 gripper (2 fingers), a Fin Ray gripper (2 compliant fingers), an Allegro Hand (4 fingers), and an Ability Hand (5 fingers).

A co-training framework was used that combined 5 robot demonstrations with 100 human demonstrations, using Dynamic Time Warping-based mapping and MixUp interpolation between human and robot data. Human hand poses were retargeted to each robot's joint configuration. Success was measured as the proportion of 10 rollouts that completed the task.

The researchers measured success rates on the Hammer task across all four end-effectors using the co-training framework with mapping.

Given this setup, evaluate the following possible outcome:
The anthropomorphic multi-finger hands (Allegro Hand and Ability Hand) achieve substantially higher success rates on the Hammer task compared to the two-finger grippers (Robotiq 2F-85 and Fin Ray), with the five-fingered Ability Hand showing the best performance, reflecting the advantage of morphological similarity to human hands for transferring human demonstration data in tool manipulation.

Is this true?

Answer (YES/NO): NO